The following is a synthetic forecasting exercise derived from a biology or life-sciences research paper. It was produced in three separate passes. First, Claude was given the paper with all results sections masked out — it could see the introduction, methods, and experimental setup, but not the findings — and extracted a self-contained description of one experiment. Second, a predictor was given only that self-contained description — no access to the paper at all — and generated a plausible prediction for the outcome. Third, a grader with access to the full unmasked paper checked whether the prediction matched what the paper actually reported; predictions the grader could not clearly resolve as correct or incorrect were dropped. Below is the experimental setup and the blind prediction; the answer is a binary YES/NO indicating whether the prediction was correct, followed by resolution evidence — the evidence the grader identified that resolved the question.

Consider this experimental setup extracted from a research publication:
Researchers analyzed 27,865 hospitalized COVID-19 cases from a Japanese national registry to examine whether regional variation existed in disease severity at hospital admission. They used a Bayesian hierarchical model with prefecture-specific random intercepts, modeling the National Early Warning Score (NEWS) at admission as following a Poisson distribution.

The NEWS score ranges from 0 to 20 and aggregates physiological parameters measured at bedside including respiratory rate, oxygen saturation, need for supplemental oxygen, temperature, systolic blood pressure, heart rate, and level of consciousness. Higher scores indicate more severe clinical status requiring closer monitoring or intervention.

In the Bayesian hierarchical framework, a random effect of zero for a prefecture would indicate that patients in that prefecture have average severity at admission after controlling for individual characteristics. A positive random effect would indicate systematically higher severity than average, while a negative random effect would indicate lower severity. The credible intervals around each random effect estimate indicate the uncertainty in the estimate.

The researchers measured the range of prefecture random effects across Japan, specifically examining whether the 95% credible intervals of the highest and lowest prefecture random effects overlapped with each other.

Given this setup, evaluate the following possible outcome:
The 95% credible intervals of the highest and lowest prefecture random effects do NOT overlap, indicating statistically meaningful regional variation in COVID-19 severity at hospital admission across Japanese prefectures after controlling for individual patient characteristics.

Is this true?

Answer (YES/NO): YES